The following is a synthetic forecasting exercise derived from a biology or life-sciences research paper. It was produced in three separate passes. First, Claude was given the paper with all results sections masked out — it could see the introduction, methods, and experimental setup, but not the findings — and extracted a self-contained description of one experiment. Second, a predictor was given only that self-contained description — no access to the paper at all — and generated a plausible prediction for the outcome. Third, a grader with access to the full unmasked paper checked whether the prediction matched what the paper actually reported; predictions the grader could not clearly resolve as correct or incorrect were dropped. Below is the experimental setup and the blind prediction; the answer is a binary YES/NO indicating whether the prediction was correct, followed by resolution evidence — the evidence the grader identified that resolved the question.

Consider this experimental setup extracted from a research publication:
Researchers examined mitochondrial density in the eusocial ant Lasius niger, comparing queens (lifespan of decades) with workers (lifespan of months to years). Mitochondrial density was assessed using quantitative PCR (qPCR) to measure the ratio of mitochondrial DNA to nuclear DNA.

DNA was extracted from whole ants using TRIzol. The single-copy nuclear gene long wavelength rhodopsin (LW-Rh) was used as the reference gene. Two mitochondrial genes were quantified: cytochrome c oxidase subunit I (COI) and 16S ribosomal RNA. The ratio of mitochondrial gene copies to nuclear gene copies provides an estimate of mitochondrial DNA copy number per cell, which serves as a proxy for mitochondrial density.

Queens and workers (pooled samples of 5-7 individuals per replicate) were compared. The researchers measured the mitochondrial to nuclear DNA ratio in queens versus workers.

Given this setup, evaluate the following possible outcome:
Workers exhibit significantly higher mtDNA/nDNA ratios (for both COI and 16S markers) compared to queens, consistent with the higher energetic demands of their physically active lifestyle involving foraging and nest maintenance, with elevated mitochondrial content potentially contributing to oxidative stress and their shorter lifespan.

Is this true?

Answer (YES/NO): NO